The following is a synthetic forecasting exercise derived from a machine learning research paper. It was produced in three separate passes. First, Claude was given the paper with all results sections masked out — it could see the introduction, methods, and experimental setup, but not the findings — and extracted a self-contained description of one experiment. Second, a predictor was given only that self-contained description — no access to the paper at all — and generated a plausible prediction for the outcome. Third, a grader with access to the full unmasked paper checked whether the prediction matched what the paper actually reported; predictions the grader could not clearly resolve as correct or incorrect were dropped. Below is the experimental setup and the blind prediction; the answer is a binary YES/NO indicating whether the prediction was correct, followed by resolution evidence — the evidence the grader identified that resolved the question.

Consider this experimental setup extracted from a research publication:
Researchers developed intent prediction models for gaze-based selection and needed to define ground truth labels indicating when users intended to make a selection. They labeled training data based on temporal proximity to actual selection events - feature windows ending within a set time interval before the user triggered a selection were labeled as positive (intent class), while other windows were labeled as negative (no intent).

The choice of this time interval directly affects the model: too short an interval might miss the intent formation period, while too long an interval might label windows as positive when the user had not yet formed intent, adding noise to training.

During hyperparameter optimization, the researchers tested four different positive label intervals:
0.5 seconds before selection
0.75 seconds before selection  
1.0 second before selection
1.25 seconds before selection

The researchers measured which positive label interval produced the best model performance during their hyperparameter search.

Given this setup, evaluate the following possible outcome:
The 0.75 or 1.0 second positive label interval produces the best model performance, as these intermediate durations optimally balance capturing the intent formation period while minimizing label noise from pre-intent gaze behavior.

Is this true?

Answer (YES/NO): YES